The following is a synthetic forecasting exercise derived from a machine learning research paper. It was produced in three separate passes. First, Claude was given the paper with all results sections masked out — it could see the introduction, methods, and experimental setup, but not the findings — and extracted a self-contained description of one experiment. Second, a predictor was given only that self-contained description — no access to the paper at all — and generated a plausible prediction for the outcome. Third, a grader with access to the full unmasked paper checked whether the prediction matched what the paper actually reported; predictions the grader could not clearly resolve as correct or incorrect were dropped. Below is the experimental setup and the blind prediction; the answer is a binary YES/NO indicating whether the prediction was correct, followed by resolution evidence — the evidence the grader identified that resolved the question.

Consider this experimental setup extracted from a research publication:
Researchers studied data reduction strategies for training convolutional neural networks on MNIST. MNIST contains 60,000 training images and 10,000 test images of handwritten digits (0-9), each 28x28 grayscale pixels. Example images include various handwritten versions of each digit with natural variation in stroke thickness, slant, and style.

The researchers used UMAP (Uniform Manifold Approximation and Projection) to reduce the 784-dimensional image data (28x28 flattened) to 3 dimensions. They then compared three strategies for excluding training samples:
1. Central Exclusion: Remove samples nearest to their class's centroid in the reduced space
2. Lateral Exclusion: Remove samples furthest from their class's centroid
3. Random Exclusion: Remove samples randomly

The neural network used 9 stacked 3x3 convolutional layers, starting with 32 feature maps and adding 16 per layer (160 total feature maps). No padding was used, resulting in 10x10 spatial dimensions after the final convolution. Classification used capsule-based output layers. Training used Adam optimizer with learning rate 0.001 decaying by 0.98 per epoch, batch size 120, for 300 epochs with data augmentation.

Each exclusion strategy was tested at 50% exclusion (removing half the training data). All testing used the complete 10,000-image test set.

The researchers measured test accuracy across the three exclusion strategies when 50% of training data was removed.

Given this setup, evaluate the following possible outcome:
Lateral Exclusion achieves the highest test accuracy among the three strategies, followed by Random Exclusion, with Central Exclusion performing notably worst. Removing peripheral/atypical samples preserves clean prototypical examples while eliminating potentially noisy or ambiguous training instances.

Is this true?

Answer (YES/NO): NO